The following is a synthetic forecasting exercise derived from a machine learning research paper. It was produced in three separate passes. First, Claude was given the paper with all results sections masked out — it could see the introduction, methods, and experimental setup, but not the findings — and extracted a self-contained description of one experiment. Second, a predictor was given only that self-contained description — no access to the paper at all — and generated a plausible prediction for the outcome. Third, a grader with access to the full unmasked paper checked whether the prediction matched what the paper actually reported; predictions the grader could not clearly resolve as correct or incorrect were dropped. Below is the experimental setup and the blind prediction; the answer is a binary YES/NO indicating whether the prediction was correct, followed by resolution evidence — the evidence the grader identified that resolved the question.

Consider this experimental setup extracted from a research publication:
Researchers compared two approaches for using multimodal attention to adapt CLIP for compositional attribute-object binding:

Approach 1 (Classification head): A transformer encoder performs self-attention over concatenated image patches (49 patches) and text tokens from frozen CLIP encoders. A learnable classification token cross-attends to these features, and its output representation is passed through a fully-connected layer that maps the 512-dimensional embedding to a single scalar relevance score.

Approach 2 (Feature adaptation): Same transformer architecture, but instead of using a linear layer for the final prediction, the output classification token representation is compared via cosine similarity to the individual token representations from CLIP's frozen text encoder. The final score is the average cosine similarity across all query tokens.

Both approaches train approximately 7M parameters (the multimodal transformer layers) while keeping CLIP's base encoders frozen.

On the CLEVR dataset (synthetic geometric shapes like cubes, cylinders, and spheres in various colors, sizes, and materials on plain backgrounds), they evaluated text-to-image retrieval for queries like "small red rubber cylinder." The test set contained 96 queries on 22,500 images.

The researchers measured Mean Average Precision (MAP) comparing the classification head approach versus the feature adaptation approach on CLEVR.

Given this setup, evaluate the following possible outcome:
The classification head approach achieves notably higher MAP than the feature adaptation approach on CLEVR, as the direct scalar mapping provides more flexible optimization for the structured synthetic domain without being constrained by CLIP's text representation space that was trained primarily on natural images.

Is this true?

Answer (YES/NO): NO